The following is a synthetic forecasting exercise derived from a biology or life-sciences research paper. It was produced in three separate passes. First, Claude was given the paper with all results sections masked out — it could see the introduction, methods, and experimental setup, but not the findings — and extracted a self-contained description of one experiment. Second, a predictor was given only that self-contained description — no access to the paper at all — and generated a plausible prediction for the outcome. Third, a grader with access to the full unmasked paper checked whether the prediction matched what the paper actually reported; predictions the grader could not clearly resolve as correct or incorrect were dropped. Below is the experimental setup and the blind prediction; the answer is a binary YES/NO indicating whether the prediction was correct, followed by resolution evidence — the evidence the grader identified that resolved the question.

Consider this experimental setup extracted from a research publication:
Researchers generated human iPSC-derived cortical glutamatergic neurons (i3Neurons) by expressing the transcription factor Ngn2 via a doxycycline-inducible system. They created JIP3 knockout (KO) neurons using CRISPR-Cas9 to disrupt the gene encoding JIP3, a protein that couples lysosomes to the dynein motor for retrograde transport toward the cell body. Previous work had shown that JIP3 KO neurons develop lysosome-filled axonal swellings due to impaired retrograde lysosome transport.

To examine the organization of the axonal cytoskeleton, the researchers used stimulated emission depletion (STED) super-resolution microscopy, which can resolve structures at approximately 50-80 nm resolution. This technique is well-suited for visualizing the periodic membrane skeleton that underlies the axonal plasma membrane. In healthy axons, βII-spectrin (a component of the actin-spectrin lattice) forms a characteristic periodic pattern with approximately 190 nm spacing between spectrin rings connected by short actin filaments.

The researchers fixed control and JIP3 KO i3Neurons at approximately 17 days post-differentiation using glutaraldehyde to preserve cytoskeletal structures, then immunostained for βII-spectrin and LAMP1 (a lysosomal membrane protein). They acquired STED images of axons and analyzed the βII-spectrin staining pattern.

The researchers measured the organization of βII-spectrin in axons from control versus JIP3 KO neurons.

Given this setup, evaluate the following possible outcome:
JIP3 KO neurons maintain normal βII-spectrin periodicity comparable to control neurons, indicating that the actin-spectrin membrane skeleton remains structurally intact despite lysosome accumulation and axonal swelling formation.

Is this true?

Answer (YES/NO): NO